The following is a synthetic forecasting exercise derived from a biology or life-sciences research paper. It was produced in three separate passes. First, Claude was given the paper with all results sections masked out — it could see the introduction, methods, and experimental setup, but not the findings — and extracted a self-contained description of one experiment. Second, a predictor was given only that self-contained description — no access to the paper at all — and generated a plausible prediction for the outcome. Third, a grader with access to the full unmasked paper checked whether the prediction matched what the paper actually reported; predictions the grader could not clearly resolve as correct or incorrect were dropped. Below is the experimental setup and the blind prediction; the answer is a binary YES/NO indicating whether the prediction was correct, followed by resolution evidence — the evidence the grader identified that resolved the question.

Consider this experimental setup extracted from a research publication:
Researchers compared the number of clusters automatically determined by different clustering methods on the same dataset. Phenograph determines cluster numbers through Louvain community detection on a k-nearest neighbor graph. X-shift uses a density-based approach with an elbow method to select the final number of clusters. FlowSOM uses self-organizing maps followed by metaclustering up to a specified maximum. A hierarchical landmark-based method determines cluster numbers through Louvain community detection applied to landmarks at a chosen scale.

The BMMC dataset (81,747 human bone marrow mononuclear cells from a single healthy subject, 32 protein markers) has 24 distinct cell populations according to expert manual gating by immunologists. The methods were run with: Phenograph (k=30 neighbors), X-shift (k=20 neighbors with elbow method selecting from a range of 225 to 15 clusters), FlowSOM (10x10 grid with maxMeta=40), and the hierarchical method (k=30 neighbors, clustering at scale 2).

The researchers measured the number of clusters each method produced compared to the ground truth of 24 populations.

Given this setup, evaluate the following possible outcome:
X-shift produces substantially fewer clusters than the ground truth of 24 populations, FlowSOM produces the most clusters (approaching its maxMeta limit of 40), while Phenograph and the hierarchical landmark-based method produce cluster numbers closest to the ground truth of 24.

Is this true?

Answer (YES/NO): NO